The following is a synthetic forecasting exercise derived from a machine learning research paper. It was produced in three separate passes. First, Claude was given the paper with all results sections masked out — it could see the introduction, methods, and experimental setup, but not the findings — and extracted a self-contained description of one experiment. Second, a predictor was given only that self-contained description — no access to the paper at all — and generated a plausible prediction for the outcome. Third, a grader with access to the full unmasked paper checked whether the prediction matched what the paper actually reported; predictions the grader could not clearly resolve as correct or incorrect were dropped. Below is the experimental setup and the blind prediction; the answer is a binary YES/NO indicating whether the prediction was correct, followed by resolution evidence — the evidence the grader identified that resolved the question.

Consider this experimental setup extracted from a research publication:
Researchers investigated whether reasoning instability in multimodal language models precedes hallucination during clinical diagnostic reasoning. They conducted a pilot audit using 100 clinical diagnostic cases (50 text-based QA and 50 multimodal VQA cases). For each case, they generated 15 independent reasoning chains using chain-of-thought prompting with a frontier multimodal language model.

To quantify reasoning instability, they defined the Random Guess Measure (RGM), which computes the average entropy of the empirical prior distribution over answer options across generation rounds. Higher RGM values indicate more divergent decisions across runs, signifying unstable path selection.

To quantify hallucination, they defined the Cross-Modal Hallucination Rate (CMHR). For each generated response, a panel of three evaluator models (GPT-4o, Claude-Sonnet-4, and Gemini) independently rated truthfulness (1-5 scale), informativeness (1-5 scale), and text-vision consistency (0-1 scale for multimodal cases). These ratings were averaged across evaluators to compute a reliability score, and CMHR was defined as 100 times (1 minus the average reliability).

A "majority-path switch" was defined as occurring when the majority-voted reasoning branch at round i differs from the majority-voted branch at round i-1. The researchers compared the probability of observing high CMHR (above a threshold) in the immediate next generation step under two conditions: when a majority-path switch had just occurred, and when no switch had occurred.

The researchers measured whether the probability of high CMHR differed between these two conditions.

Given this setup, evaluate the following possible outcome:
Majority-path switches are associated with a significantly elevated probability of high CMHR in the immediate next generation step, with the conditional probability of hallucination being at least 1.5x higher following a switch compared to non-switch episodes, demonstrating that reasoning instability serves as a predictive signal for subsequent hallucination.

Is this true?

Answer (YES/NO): YES